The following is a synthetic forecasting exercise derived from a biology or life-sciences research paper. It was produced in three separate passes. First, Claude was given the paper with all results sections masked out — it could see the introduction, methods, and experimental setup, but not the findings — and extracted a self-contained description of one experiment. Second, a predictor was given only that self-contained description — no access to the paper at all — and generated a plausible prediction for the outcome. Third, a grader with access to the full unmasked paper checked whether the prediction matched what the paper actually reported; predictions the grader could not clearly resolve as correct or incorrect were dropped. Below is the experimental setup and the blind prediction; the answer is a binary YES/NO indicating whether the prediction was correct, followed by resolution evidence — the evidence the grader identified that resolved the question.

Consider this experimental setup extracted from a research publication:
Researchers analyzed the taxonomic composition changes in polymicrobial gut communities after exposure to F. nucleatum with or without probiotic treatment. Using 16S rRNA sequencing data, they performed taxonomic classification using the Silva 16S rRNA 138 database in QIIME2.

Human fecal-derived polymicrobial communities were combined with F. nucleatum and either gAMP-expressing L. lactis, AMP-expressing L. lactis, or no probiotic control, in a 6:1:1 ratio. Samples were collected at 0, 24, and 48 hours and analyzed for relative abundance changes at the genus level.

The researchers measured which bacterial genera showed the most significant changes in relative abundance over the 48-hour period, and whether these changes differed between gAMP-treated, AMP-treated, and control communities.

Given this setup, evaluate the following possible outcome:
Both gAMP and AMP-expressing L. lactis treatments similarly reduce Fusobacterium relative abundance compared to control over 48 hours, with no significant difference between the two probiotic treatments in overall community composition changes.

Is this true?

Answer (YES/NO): NO